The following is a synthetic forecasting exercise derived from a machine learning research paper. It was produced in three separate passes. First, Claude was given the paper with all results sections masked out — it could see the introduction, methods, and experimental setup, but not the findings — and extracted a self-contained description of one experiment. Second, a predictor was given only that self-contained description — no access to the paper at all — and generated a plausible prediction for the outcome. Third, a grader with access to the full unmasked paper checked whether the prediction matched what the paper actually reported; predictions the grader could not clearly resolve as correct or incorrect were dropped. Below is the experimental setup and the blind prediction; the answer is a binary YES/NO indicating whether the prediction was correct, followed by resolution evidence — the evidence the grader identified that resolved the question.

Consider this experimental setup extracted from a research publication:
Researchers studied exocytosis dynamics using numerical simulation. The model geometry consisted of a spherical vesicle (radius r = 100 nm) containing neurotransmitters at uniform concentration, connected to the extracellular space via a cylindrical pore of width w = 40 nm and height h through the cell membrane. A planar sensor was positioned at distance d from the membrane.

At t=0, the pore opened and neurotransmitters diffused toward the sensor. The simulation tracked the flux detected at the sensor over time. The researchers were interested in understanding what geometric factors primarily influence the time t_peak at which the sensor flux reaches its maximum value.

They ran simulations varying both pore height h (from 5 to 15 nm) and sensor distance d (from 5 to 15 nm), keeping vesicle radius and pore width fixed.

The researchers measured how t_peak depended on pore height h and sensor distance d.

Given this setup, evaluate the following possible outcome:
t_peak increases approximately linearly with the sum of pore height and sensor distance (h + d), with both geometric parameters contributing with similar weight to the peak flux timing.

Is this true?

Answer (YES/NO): NO